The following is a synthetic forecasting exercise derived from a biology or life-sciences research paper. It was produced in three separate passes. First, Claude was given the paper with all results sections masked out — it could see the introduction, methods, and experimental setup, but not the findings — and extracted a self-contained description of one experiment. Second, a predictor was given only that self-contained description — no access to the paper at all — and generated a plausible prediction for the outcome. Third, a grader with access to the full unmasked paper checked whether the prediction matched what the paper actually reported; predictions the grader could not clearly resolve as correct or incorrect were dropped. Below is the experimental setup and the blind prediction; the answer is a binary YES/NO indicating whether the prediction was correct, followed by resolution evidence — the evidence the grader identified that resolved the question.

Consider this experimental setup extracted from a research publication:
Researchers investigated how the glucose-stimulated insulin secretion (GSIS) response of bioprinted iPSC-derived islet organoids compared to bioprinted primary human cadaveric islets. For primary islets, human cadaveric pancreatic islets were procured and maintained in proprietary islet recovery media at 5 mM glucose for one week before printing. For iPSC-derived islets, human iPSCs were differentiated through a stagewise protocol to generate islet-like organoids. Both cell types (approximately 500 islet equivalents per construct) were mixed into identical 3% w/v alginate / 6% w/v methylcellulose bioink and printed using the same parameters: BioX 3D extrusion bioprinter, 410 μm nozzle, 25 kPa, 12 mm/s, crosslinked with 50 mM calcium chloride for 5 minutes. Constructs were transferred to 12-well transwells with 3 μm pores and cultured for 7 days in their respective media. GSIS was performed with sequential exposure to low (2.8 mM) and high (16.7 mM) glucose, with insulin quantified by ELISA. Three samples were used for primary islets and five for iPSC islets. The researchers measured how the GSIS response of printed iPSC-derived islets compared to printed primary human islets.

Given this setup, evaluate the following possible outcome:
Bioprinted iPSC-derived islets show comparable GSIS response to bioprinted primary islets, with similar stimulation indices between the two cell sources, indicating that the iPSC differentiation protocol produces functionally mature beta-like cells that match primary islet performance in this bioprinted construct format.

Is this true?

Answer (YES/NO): YES